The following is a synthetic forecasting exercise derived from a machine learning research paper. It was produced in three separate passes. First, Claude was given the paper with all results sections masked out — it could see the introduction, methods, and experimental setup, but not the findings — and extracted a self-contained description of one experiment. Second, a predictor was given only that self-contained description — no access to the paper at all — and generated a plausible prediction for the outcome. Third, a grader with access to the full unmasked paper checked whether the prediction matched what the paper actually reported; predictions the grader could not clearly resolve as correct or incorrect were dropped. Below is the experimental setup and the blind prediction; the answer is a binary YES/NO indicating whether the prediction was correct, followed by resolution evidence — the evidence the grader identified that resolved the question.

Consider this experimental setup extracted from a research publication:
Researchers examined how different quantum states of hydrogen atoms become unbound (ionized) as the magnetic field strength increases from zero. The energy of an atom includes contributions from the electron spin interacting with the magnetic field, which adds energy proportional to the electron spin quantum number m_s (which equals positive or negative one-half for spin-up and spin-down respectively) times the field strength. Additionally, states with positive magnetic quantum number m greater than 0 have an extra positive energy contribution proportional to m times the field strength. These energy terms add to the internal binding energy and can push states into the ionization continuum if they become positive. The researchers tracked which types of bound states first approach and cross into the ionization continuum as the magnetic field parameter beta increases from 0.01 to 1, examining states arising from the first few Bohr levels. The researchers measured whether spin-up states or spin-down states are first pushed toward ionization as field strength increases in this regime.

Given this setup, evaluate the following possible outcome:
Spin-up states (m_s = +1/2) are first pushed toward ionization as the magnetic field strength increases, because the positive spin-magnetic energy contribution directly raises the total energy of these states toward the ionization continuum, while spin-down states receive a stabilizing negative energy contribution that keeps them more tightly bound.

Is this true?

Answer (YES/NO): YES